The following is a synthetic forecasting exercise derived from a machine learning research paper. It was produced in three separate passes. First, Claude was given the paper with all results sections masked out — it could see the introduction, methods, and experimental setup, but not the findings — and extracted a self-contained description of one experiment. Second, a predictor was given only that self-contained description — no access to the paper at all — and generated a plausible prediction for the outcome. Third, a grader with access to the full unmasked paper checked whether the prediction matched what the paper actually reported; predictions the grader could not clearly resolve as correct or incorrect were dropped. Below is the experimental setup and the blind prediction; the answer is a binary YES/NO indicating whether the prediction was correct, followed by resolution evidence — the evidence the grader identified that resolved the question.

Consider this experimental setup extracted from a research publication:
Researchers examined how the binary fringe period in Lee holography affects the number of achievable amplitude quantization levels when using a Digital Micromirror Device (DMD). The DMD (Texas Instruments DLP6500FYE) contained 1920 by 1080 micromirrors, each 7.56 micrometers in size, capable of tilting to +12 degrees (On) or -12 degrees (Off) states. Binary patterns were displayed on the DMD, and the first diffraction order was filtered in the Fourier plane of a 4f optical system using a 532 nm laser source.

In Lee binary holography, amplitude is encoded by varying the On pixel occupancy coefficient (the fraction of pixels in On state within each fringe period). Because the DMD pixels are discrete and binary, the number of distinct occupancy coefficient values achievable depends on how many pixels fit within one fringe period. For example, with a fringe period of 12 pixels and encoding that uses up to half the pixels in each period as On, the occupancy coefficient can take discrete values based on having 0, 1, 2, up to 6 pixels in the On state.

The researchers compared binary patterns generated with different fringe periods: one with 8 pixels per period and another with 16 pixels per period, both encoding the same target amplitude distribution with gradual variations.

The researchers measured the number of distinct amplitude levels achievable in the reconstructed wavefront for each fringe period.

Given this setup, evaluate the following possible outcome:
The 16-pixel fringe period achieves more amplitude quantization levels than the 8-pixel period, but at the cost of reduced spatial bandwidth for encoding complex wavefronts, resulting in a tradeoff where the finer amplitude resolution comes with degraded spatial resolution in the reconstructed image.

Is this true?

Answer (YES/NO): YES